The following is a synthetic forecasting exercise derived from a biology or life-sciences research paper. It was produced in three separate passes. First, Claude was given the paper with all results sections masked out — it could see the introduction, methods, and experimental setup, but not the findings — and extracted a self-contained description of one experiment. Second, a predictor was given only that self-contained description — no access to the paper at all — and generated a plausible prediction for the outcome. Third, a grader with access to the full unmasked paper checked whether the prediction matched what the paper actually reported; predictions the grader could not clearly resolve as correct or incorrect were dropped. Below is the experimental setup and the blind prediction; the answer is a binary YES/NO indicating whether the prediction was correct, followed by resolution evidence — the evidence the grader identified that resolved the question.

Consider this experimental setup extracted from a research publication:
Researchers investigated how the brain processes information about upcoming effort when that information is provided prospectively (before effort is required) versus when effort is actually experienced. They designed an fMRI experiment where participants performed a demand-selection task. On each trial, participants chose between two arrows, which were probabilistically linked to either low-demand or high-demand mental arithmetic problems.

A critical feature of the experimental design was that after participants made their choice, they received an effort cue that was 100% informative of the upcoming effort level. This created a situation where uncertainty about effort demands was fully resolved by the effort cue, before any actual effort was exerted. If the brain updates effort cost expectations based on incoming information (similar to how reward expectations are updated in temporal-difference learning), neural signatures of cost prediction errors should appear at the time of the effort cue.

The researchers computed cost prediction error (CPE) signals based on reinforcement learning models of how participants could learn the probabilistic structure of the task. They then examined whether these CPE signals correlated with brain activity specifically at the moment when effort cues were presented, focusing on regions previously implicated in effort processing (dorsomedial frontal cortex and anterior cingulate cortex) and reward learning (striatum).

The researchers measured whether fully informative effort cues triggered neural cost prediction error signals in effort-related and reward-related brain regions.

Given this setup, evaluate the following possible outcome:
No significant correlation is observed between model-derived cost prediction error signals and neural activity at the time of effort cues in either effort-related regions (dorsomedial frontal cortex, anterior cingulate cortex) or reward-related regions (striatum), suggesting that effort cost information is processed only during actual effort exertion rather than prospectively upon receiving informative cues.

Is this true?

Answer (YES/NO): YES